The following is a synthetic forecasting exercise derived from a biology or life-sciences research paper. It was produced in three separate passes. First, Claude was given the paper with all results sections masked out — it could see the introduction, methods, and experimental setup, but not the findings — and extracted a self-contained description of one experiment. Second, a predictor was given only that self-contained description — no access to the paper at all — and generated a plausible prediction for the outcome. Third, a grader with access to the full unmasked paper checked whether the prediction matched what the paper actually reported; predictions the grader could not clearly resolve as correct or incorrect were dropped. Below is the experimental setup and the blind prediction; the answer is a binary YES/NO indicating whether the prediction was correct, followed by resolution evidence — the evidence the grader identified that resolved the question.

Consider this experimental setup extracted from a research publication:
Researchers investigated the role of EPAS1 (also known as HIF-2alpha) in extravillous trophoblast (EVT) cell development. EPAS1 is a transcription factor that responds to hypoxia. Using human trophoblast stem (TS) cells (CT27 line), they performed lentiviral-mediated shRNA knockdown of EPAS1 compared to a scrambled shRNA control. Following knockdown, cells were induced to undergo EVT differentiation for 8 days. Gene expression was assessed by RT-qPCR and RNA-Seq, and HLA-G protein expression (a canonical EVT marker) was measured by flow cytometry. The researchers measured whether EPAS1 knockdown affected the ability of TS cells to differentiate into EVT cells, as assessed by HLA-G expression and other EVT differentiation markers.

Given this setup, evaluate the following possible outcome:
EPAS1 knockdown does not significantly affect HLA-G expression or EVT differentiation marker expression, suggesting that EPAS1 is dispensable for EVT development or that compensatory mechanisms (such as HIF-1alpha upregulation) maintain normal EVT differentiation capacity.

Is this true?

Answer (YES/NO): NO